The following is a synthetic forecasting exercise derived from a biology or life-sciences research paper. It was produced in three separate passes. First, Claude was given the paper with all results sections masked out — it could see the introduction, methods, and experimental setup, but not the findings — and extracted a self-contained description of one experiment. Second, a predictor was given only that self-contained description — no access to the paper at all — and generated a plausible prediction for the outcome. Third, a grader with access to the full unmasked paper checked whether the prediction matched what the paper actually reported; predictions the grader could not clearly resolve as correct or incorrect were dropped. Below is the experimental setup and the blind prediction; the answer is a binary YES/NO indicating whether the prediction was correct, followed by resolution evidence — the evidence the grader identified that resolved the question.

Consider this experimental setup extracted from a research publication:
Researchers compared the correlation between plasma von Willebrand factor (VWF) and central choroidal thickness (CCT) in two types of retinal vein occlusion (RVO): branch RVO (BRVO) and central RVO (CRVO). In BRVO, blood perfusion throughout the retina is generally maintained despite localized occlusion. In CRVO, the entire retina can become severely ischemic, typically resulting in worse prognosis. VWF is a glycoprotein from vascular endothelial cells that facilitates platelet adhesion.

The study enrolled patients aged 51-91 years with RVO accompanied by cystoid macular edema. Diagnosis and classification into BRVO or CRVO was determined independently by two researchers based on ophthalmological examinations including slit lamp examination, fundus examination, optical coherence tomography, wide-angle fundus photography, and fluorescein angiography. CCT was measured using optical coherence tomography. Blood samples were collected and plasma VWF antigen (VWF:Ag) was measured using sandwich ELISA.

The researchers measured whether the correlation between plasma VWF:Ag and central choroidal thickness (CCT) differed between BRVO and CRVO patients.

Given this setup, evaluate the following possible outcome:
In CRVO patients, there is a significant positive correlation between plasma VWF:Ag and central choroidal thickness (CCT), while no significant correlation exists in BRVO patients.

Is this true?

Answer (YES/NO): NO